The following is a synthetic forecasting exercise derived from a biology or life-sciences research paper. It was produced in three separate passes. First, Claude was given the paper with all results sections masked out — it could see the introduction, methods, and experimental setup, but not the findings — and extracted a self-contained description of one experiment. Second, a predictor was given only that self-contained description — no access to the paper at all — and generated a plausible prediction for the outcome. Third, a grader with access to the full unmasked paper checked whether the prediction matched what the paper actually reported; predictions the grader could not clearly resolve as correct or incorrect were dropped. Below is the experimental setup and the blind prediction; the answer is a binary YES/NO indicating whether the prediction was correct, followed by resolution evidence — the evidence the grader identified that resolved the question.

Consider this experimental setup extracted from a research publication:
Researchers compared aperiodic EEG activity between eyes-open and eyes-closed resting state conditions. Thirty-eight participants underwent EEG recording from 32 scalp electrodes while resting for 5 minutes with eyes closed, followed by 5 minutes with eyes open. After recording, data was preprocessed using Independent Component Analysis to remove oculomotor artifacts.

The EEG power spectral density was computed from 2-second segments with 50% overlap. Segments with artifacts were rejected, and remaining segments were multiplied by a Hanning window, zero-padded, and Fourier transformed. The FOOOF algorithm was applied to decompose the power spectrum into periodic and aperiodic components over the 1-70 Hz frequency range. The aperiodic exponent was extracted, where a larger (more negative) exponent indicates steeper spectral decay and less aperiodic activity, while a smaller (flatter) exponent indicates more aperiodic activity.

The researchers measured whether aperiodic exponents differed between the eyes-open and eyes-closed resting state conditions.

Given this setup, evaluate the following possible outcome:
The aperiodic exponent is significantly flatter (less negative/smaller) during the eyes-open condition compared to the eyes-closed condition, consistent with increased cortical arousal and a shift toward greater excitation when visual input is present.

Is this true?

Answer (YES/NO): YES